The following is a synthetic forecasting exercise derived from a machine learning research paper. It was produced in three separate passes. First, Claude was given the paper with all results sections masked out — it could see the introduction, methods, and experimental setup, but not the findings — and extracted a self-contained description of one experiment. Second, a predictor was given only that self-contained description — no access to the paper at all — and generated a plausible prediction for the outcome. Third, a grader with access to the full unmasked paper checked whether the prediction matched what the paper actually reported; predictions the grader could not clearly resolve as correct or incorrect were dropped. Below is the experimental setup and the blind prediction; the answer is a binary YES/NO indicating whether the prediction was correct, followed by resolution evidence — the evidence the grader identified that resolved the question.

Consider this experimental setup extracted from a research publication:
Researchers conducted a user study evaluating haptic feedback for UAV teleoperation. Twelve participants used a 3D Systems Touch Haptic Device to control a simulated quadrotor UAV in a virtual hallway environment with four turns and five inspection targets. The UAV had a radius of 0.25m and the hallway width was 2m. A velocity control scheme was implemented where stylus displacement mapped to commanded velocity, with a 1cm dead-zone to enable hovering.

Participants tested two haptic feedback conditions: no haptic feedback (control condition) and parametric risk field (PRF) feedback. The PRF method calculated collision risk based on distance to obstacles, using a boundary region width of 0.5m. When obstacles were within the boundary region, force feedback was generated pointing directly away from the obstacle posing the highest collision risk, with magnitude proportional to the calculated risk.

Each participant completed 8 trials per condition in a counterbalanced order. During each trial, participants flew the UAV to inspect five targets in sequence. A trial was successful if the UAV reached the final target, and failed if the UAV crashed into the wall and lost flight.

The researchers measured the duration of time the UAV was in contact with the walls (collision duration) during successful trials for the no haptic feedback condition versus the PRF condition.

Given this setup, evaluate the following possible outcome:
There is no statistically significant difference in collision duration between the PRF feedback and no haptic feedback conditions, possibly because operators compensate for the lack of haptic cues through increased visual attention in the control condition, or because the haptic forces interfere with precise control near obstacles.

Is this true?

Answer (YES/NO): YES